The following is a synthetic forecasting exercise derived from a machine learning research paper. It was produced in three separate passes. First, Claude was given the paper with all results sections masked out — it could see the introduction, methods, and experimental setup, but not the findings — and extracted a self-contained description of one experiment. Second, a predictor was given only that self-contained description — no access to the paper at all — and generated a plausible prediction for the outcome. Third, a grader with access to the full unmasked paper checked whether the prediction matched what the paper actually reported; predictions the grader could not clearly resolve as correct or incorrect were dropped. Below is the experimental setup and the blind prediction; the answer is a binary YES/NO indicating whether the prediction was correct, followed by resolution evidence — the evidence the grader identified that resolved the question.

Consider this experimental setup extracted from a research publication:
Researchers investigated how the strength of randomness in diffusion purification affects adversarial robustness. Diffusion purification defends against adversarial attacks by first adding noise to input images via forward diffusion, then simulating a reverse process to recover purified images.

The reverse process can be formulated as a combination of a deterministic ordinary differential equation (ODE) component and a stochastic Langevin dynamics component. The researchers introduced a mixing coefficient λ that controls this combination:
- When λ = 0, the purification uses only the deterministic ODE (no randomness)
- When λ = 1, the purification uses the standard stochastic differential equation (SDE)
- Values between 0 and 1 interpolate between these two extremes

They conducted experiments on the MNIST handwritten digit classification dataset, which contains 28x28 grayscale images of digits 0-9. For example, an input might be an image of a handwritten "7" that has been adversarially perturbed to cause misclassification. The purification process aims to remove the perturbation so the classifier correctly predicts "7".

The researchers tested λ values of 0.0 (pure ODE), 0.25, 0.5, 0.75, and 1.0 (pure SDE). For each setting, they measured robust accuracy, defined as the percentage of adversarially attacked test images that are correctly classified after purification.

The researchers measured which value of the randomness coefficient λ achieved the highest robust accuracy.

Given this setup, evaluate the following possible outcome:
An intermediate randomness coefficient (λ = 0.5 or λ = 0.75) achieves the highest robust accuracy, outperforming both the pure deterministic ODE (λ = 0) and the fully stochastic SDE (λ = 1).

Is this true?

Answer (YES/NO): YES